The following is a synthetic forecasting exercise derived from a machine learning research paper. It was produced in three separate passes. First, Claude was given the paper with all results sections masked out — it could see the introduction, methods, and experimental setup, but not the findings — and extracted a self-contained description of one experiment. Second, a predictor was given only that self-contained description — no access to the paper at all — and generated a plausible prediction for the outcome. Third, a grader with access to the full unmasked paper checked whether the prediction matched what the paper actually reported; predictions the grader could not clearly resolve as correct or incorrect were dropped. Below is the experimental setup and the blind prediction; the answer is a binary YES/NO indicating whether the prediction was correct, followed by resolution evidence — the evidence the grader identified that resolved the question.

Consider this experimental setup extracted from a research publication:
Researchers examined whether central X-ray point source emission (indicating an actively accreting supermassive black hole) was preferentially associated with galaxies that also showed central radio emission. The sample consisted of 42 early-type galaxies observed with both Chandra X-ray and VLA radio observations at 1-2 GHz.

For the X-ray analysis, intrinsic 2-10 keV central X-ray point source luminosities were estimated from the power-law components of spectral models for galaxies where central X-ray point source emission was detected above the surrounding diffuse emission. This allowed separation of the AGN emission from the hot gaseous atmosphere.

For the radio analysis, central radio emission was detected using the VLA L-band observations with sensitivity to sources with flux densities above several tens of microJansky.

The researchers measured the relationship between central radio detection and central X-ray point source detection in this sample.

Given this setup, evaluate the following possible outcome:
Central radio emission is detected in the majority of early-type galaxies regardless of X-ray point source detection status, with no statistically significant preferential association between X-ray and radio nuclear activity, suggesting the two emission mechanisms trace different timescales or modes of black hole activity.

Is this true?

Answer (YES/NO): NO